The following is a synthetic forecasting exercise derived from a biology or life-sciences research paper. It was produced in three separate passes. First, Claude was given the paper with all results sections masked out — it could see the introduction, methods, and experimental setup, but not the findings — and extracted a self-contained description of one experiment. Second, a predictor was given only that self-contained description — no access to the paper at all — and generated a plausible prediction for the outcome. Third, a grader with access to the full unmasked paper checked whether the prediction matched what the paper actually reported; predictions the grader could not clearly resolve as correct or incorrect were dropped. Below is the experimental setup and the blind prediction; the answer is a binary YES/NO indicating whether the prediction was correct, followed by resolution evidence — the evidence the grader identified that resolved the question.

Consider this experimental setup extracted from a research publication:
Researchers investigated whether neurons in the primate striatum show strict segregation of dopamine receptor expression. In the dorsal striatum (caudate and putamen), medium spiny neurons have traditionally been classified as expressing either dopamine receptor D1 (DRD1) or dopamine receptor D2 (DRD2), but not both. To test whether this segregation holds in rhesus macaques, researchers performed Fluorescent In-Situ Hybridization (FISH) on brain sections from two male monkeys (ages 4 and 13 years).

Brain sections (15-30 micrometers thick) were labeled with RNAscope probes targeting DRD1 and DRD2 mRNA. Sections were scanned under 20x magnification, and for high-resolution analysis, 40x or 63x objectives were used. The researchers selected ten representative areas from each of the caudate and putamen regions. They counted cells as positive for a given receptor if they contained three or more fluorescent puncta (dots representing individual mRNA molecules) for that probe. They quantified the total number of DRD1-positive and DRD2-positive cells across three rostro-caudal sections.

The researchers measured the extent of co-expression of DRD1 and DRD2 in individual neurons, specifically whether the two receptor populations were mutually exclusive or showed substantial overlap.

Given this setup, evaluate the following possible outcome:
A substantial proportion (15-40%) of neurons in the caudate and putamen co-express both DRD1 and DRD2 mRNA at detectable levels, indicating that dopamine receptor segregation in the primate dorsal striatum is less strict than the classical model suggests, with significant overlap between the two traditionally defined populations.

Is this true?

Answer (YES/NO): NO